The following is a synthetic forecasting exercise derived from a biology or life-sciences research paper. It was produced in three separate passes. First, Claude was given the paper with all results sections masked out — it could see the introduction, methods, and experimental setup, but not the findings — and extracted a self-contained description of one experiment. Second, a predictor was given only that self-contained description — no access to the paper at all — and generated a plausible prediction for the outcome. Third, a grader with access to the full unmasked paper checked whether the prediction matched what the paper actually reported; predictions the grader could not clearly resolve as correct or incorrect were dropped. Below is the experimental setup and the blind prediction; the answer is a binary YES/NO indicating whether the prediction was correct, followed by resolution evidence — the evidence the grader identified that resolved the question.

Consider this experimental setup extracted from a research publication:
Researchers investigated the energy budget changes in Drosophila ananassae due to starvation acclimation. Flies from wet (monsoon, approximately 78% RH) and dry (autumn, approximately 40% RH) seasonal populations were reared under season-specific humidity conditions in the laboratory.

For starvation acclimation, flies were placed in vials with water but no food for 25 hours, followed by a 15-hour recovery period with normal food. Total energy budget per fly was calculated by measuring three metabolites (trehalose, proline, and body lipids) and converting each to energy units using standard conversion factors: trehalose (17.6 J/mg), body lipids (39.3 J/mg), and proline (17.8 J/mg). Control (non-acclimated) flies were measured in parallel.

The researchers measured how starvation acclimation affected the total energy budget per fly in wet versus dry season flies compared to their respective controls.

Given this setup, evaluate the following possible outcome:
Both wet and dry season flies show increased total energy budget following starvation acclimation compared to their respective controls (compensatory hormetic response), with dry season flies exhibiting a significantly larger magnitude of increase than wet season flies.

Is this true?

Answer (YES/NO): NO